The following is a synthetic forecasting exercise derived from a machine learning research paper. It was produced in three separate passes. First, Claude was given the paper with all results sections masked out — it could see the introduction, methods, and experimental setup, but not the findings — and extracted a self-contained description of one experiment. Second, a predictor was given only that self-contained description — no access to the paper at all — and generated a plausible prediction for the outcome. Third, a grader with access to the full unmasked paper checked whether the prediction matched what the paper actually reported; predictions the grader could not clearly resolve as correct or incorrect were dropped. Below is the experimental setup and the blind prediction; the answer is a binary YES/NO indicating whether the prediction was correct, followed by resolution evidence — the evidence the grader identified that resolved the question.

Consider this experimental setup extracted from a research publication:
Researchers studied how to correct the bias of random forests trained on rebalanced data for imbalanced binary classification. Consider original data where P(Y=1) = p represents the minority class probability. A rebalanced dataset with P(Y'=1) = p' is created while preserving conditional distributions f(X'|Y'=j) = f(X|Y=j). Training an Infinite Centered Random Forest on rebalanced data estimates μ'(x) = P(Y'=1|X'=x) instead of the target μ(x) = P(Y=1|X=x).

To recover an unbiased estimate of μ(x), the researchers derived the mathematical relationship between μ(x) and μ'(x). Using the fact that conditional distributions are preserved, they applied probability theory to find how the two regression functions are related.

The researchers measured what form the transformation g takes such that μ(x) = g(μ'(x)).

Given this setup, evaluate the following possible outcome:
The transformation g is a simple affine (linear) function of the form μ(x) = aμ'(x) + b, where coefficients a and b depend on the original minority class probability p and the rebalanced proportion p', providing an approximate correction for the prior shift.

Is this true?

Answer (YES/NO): NO